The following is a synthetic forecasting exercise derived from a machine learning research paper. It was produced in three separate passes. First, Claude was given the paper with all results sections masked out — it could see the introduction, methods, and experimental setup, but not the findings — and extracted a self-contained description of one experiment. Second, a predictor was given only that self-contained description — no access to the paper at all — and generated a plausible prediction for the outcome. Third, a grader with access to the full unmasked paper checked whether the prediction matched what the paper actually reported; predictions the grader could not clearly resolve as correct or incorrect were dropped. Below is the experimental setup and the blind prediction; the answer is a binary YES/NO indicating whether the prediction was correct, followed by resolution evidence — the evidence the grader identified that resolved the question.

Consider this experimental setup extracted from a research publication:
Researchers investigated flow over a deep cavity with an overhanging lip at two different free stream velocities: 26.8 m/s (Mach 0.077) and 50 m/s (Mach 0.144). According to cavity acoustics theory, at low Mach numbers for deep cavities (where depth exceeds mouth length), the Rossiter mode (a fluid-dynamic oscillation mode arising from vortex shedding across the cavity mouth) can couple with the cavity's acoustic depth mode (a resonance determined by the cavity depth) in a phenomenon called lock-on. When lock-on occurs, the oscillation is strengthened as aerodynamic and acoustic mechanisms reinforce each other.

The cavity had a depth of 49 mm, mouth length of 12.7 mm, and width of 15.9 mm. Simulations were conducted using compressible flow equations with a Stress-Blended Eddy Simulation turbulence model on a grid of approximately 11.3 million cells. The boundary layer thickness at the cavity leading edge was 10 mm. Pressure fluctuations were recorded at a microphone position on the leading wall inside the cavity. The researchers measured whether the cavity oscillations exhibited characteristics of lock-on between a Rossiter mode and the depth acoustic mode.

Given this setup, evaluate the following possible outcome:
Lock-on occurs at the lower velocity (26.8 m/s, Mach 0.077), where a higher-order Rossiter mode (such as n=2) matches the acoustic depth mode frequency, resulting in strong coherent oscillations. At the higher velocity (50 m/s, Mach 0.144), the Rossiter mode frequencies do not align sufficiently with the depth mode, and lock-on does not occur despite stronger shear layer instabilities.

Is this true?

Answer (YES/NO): NO